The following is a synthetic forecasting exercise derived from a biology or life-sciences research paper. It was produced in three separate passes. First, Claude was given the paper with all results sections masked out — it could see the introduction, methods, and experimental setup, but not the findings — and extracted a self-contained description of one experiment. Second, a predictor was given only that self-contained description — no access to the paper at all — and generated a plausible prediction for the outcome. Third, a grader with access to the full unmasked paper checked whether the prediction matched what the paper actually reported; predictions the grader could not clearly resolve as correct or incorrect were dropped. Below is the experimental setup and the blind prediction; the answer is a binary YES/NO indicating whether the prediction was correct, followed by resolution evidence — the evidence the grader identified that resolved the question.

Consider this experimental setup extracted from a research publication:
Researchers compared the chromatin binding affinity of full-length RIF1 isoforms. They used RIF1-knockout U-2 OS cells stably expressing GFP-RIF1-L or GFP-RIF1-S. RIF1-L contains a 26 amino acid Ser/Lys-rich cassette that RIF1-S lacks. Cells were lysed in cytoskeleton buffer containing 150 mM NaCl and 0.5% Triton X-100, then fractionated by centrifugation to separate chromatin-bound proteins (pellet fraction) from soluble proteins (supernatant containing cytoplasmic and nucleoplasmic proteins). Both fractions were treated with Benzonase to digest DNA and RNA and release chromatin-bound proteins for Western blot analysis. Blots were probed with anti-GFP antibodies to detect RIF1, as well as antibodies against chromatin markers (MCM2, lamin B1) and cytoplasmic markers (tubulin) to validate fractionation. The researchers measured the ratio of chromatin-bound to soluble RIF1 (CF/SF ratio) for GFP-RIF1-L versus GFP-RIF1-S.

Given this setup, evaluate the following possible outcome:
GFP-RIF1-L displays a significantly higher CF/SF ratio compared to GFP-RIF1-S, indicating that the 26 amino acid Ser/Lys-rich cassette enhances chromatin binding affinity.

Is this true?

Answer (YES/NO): YES